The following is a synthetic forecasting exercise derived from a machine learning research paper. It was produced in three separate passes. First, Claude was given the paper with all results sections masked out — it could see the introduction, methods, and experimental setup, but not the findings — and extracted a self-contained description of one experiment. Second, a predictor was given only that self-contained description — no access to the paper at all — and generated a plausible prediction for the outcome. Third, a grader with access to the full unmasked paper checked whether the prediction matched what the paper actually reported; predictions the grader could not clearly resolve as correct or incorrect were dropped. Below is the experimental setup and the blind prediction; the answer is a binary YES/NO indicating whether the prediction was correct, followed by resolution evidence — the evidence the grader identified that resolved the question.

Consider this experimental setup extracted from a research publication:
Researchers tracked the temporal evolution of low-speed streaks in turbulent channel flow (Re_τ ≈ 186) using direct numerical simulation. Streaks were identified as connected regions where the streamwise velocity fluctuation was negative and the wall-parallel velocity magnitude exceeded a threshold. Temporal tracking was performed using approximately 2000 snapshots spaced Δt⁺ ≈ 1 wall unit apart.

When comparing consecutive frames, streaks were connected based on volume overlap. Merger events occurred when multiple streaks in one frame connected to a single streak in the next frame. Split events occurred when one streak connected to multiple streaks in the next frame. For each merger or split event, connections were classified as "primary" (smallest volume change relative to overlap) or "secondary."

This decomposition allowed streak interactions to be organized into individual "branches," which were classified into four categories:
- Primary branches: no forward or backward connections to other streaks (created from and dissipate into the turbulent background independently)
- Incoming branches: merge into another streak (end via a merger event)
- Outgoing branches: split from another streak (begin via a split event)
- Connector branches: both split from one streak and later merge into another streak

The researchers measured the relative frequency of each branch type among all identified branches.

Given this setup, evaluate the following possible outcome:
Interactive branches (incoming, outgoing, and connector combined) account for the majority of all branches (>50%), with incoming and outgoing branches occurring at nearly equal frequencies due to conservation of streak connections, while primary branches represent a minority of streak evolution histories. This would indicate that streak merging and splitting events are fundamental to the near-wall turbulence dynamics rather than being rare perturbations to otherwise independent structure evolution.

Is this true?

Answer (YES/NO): NO